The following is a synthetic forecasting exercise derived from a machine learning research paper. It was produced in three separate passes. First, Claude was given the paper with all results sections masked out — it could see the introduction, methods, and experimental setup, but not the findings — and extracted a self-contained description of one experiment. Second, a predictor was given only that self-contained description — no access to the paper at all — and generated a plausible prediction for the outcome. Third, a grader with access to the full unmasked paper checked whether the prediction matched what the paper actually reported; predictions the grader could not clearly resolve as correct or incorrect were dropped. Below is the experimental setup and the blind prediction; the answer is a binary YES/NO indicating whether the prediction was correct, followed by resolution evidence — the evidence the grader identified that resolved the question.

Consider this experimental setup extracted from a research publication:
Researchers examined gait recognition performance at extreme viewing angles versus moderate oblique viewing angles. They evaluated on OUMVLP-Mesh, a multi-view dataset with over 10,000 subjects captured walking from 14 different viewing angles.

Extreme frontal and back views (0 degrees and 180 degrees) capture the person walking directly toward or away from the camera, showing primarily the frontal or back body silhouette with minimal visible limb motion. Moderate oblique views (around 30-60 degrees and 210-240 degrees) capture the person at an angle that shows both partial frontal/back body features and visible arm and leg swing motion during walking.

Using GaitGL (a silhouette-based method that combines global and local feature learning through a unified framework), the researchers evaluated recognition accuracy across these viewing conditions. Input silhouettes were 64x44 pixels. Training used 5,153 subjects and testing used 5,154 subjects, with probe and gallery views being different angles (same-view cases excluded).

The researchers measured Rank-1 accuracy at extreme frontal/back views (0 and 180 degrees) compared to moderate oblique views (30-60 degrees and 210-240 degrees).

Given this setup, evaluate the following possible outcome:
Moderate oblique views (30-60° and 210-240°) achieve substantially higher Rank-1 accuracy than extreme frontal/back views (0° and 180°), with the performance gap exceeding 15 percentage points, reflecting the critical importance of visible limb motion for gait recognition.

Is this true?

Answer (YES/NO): NO